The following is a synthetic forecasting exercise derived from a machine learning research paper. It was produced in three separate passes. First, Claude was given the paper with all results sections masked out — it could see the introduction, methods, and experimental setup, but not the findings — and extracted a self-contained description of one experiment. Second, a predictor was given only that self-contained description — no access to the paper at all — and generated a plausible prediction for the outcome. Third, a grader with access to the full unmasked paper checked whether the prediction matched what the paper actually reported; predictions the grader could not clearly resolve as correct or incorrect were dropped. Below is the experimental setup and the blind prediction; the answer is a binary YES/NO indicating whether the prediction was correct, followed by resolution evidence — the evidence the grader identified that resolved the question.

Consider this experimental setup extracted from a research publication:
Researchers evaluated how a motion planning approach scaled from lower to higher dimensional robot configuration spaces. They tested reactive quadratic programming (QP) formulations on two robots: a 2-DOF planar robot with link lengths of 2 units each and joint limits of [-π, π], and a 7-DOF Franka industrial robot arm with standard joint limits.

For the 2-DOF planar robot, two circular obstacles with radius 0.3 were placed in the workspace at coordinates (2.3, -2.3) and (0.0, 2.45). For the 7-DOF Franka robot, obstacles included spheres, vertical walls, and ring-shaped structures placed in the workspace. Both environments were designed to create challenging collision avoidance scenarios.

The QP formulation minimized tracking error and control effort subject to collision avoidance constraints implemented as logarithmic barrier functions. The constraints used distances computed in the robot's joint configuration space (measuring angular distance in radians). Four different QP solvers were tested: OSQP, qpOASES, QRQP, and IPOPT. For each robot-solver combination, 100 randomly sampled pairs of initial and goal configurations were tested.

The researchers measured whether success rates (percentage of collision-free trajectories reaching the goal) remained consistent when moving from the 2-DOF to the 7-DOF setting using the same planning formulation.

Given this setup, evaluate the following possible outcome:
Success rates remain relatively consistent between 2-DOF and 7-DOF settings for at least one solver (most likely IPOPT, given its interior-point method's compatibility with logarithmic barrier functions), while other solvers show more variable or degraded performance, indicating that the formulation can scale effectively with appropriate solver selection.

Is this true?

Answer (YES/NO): NO